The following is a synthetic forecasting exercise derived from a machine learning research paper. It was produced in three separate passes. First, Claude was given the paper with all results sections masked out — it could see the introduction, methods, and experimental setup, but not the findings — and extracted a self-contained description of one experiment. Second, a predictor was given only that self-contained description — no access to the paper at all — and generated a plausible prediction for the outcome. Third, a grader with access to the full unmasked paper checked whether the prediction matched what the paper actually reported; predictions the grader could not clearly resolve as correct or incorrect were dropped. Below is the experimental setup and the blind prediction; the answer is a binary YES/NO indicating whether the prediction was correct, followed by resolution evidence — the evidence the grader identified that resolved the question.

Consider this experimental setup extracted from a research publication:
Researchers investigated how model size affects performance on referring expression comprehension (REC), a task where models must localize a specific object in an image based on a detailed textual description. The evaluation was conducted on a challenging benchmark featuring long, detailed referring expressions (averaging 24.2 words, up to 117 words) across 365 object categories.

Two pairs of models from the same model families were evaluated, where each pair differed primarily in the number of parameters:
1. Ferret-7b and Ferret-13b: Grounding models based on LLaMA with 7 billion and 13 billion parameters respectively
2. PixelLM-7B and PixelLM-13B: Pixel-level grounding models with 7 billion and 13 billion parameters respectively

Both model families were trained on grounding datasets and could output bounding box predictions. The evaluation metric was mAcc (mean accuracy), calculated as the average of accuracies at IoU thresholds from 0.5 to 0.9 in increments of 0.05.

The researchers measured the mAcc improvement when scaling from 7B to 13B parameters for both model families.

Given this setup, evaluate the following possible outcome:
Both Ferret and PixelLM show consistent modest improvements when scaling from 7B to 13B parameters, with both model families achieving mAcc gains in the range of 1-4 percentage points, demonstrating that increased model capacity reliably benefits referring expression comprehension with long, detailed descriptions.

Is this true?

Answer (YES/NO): NO